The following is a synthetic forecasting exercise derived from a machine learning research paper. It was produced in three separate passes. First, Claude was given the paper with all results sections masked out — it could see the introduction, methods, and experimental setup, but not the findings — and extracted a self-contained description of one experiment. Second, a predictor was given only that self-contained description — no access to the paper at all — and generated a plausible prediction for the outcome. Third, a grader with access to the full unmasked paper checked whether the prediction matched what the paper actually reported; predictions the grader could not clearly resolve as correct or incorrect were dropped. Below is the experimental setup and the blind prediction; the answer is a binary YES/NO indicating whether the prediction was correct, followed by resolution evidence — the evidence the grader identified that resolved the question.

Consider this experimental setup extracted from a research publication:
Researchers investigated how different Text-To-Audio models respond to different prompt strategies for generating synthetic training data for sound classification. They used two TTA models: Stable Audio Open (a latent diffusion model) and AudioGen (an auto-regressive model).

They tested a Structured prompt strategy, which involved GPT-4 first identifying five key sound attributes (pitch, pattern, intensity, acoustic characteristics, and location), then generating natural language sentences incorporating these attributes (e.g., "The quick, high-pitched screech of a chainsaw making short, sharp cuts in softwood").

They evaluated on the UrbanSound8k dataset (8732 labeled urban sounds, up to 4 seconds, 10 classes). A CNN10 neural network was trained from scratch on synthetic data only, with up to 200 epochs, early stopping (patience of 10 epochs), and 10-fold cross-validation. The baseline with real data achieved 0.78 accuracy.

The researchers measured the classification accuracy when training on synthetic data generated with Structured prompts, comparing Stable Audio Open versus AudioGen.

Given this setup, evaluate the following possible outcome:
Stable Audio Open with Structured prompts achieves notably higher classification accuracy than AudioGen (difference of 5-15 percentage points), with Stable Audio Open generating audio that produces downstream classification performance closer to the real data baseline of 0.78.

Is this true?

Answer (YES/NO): YES